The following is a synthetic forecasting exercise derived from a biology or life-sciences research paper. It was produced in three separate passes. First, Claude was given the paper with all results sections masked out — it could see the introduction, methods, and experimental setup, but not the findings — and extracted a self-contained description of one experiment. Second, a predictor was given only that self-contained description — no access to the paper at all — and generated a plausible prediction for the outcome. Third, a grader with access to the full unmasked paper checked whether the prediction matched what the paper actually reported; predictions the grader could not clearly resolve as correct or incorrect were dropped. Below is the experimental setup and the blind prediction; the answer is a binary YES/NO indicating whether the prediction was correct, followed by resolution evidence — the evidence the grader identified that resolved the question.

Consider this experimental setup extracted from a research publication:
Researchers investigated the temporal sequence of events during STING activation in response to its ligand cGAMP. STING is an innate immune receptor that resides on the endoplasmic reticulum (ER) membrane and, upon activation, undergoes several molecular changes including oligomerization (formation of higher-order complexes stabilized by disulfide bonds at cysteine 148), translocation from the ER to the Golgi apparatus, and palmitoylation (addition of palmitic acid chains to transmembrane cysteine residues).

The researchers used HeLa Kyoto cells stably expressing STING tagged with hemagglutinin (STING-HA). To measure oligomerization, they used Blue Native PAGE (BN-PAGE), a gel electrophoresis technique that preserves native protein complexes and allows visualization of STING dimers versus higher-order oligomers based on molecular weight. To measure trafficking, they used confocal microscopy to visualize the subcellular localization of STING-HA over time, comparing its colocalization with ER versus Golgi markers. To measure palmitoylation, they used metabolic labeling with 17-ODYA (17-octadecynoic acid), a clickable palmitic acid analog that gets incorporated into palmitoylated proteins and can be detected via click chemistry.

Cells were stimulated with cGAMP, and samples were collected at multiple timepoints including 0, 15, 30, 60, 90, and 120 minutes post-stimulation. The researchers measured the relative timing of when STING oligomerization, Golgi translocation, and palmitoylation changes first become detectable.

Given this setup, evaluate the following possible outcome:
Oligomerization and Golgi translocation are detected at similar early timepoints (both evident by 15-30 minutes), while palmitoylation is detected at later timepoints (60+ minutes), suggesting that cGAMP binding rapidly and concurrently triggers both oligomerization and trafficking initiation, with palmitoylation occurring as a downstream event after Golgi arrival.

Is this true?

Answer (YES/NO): NO